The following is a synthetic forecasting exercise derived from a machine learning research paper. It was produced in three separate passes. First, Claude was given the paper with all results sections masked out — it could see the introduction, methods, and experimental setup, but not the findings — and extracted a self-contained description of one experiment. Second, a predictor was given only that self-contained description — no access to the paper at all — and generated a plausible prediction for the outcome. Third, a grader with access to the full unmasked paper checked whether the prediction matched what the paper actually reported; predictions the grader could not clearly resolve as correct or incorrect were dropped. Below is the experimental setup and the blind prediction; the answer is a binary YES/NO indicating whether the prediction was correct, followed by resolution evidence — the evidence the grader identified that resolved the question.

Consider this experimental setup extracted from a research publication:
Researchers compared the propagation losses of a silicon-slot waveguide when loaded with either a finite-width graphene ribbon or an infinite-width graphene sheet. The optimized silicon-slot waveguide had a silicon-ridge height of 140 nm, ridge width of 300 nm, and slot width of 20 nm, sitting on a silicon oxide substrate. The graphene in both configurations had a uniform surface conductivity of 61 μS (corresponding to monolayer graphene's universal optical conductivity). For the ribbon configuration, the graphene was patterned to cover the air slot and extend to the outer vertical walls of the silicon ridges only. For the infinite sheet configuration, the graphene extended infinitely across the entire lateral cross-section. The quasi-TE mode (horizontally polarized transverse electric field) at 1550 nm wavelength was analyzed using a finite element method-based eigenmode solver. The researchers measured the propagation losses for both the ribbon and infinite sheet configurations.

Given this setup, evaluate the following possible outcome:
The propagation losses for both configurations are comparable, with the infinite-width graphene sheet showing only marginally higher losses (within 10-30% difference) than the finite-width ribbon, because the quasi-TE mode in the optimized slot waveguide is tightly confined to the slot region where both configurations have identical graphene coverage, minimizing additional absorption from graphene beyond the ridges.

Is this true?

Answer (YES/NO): YES